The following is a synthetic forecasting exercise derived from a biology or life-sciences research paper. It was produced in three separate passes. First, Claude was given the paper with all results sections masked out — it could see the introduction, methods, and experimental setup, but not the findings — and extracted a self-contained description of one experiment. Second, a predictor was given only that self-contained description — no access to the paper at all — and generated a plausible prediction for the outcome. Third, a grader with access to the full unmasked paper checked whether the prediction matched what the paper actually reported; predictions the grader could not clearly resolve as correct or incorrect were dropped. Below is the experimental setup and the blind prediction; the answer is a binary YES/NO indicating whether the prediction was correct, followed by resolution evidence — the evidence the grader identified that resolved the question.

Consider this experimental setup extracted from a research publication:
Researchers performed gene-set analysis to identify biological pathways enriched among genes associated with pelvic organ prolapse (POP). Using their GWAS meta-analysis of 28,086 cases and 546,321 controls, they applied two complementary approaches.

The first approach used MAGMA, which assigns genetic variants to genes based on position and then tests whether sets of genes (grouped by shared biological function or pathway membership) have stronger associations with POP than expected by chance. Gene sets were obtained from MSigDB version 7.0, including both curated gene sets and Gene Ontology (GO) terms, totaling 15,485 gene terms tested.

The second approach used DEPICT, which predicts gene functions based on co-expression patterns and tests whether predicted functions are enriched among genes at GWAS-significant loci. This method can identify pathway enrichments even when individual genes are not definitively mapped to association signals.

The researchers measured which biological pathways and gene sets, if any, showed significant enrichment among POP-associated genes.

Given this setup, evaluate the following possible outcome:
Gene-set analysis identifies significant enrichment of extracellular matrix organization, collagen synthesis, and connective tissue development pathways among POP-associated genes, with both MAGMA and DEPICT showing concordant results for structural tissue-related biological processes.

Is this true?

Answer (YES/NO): NO